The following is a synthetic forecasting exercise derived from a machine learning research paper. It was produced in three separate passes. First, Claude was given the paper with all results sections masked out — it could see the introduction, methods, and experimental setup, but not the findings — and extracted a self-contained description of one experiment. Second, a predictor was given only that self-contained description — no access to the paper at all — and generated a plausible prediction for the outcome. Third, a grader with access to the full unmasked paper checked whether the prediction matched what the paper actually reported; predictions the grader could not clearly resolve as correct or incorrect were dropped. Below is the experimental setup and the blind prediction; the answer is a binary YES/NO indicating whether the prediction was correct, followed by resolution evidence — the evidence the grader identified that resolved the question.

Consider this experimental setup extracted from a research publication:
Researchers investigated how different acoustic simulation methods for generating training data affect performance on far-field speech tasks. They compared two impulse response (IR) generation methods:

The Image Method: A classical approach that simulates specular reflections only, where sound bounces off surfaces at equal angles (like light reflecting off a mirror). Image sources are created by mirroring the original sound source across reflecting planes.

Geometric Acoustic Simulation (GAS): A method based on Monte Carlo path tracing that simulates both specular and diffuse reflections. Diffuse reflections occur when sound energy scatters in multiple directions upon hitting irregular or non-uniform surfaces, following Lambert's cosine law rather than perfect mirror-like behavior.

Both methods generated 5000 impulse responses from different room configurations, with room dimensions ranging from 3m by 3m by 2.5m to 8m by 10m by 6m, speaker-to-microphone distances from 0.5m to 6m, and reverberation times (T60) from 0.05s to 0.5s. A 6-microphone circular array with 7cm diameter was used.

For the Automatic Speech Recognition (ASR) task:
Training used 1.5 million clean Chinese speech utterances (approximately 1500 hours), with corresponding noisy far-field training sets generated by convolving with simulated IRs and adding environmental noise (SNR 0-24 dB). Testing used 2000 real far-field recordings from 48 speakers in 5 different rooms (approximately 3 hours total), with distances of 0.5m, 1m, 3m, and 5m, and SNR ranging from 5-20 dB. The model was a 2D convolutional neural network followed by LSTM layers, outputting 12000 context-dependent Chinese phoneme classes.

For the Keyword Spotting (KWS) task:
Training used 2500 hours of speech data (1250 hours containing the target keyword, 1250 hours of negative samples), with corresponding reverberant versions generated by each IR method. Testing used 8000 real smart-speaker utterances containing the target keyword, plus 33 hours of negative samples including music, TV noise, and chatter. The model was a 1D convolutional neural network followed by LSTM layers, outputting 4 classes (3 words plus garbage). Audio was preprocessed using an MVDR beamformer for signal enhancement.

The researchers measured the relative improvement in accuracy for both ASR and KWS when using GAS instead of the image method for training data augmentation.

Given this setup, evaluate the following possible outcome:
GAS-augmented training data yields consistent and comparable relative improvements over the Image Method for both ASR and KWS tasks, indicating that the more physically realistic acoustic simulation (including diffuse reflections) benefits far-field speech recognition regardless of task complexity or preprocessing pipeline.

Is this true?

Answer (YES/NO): NO